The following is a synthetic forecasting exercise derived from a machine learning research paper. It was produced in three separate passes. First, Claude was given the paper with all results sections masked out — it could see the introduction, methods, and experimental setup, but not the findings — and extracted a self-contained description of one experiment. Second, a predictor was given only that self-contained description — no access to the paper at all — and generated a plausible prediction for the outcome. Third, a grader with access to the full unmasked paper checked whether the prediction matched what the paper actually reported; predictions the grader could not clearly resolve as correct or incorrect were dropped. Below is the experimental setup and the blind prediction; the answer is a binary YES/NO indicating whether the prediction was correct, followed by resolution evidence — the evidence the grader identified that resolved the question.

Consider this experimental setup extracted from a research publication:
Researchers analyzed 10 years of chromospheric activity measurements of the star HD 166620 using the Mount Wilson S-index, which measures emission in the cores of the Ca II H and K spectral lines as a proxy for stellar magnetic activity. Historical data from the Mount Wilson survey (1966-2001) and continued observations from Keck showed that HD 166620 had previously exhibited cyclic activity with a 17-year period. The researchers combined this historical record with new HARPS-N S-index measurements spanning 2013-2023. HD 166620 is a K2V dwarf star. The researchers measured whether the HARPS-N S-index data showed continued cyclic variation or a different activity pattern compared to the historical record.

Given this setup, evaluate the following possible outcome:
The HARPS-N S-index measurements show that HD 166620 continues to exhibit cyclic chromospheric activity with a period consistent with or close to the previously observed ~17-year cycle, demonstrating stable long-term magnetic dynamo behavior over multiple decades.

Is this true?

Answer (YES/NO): NO